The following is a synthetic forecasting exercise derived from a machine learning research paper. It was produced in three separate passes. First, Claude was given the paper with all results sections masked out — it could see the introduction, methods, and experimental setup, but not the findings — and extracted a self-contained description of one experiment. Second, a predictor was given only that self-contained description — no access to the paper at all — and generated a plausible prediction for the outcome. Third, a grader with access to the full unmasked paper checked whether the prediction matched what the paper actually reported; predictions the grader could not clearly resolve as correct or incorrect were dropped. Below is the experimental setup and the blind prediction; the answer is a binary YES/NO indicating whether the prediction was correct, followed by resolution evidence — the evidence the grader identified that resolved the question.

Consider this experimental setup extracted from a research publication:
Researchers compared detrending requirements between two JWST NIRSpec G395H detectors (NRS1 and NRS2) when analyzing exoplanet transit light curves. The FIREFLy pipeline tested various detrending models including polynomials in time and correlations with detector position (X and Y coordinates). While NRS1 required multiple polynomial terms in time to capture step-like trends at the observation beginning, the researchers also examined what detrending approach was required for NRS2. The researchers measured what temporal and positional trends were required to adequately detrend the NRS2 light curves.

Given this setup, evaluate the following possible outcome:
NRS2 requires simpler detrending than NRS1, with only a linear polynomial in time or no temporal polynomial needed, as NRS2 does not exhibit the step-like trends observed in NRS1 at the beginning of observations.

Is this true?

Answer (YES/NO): NO